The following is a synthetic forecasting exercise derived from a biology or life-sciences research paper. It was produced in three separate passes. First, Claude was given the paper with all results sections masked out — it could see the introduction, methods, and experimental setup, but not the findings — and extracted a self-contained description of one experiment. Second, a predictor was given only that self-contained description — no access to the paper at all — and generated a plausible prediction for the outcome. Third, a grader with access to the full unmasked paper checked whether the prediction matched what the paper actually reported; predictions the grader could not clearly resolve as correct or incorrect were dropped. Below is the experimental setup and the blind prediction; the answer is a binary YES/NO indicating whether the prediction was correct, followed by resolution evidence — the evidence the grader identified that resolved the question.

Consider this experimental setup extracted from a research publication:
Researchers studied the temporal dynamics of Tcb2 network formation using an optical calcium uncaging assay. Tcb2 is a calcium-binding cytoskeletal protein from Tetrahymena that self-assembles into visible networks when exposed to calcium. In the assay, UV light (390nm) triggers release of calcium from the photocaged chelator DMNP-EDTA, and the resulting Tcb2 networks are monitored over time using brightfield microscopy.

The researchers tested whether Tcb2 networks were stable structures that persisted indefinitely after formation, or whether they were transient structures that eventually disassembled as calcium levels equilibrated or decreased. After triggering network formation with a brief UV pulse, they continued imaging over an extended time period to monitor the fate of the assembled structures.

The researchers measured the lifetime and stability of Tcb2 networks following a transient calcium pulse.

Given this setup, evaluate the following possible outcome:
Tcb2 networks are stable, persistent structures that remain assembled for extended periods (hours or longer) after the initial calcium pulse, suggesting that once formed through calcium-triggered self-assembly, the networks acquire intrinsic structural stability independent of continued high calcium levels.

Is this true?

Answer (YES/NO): NO